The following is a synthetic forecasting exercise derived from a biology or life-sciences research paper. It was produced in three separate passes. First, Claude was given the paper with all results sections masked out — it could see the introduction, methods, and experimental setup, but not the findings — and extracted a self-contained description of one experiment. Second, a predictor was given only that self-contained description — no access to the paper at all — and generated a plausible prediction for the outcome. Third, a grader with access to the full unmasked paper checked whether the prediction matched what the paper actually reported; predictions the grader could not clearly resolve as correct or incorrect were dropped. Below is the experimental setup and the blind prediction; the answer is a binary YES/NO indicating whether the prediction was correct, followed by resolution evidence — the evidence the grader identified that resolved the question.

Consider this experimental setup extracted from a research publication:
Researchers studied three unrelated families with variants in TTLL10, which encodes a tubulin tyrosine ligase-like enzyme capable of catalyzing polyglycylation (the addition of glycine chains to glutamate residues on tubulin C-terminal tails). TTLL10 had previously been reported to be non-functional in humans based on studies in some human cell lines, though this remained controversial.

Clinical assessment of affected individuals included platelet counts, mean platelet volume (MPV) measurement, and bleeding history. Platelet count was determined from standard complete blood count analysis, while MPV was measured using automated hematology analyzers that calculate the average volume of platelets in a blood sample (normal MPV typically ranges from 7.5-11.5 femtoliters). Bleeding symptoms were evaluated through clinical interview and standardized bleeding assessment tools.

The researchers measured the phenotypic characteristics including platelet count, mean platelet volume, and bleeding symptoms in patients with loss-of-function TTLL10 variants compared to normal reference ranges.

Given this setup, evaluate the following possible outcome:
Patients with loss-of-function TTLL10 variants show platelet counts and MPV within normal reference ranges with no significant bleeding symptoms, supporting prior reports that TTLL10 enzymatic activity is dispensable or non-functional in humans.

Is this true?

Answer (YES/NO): NO